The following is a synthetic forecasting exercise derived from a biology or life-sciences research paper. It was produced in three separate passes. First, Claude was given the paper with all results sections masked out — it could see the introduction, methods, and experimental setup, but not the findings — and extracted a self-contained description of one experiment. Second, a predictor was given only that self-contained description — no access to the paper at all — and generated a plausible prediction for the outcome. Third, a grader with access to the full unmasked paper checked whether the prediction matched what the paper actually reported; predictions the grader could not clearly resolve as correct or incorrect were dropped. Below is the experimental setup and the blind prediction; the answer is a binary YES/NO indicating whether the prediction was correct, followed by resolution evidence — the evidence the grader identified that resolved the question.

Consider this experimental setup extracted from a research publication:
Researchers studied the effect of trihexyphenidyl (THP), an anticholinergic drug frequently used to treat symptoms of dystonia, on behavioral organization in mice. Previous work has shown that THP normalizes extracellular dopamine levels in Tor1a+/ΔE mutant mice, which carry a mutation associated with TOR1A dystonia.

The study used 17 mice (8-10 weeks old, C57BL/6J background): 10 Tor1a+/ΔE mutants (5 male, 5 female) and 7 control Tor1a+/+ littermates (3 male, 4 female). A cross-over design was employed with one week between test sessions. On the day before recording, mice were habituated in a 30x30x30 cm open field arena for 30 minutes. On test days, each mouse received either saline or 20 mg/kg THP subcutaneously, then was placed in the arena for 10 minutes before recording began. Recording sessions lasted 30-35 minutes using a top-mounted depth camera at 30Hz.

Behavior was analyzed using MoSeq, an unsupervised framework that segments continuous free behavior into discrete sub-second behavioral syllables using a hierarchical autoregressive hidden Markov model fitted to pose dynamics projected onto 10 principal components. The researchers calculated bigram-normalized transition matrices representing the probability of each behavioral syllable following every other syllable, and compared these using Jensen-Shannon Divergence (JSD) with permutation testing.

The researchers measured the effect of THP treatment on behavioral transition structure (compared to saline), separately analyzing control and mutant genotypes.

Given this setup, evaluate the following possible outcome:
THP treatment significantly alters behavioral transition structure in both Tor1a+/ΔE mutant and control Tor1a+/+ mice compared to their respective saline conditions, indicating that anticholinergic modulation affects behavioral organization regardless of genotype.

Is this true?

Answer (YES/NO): YES